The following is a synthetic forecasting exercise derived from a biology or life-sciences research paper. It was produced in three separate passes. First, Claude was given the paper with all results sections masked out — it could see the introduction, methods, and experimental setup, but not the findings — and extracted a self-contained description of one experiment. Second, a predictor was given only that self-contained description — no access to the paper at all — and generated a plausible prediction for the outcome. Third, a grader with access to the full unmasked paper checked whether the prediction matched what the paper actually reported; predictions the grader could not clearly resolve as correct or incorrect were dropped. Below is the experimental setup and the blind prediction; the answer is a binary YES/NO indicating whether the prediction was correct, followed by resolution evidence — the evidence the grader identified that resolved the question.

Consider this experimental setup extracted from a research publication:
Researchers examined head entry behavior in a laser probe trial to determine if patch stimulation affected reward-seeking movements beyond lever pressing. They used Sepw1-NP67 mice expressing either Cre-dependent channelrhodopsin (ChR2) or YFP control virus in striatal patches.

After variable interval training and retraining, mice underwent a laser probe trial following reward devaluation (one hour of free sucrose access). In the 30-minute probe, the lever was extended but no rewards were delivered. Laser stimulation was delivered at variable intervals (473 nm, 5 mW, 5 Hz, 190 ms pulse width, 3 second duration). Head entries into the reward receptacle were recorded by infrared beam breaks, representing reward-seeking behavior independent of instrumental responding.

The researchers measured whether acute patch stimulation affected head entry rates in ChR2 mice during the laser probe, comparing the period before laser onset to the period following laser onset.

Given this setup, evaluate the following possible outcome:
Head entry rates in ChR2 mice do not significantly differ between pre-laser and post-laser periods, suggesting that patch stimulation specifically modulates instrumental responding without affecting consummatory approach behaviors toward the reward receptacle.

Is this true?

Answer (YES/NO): NO